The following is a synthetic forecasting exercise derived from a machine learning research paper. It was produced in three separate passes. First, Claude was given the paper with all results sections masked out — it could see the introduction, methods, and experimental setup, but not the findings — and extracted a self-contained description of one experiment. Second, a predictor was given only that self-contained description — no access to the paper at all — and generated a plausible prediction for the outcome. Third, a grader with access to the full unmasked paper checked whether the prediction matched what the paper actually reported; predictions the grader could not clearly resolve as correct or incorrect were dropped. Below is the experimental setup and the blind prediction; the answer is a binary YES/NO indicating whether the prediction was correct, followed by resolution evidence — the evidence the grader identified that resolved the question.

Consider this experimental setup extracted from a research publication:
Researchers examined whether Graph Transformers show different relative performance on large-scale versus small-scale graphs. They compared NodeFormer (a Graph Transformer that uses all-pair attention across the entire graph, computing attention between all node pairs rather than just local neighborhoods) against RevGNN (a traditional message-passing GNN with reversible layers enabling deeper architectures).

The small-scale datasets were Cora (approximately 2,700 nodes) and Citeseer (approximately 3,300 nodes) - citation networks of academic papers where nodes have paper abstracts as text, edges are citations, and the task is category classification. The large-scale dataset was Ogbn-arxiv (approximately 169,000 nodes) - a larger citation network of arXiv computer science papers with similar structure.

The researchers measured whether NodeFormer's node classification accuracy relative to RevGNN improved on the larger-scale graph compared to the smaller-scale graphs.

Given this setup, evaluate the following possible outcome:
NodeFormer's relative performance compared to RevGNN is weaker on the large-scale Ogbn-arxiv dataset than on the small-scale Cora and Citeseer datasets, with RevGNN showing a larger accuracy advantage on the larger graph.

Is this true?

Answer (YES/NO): NO